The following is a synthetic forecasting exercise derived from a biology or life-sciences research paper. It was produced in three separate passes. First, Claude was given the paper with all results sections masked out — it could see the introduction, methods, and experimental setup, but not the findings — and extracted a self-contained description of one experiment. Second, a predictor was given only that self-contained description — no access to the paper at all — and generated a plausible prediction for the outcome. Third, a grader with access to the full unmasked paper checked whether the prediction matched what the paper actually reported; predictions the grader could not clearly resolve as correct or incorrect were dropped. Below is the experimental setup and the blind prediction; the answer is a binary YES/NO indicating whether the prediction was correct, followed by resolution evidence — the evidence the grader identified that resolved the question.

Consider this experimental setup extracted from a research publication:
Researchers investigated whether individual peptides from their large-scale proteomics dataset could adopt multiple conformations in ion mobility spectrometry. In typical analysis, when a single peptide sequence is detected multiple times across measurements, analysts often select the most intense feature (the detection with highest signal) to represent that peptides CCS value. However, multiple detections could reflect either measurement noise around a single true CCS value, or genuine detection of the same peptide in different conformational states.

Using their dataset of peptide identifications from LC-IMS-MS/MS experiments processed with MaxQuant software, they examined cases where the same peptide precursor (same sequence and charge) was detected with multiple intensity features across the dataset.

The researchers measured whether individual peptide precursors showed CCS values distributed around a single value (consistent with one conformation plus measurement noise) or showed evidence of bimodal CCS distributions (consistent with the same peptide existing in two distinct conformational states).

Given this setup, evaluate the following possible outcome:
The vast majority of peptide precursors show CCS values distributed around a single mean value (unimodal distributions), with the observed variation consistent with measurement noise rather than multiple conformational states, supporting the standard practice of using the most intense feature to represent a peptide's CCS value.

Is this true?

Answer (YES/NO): NO